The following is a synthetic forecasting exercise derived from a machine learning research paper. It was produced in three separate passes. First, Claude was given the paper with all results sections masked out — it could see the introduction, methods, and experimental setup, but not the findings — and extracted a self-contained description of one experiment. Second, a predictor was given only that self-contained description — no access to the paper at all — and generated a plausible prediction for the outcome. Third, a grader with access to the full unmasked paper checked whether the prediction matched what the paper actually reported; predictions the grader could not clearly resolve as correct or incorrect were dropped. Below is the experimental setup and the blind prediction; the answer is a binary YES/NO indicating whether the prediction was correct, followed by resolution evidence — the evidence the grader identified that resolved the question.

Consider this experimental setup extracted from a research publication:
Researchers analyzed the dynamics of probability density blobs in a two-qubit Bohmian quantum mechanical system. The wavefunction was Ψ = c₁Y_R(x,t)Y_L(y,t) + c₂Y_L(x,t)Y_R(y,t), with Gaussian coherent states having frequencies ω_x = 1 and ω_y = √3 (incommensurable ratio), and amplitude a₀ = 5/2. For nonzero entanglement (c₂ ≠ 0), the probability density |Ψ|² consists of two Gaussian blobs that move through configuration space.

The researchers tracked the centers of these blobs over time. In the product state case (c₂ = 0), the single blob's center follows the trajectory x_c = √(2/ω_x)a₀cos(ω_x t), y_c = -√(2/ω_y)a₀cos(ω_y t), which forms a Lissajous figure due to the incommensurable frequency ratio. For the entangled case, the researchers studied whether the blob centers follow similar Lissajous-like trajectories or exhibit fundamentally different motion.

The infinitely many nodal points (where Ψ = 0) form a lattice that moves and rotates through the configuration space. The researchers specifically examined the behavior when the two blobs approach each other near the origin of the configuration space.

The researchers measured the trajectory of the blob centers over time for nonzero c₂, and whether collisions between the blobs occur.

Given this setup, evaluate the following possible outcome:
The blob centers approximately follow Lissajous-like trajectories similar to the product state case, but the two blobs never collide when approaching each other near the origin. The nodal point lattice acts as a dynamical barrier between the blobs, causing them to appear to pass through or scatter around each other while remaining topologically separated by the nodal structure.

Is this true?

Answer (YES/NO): NO